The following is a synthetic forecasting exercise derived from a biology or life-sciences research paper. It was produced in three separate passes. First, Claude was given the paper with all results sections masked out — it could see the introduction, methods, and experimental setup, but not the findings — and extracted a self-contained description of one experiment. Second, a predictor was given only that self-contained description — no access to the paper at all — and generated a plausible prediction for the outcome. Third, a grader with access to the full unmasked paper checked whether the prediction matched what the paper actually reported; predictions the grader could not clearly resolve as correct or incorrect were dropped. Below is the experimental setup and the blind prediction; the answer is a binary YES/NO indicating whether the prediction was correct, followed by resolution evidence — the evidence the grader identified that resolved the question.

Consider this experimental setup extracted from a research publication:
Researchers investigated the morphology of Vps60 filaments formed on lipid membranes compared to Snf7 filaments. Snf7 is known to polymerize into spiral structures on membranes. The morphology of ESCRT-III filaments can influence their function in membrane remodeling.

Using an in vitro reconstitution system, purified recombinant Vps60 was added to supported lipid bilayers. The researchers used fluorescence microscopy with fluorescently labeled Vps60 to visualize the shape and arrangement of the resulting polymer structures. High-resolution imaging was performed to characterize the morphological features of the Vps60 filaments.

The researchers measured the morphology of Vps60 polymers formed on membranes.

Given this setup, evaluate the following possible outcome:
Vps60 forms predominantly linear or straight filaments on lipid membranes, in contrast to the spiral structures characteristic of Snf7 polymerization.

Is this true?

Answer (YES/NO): NO